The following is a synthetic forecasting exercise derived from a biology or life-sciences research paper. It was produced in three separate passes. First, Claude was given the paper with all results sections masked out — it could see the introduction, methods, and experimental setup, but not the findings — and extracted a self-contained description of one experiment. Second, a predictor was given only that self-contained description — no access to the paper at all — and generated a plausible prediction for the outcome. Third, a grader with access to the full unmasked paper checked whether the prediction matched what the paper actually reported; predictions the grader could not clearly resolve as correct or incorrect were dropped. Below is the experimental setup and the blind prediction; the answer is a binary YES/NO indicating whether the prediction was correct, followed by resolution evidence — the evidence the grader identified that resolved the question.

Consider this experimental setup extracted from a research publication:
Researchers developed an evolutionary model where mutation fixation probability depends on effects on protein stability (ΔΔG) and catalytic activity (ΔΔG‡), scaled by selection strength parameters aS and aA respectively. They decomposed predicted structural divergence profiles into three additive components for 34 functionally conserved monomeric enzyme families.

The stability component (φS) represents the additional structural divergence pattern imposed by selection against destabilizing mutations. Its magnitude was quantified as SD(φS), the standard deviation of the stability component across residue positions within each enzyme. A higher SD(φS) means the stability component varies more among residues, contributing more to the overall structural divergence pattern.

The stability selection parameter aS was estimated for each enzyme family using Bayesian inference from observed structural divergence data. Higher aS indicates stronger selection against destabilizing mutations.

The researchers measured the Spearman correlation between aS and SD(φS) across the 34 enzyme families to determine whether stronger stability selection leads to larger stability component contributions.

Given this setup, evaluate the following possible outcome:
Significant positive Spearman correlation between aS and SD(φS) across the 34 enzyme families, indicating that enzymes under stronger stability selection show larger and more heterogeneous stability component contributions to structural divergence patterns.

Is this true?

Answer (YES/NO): YES